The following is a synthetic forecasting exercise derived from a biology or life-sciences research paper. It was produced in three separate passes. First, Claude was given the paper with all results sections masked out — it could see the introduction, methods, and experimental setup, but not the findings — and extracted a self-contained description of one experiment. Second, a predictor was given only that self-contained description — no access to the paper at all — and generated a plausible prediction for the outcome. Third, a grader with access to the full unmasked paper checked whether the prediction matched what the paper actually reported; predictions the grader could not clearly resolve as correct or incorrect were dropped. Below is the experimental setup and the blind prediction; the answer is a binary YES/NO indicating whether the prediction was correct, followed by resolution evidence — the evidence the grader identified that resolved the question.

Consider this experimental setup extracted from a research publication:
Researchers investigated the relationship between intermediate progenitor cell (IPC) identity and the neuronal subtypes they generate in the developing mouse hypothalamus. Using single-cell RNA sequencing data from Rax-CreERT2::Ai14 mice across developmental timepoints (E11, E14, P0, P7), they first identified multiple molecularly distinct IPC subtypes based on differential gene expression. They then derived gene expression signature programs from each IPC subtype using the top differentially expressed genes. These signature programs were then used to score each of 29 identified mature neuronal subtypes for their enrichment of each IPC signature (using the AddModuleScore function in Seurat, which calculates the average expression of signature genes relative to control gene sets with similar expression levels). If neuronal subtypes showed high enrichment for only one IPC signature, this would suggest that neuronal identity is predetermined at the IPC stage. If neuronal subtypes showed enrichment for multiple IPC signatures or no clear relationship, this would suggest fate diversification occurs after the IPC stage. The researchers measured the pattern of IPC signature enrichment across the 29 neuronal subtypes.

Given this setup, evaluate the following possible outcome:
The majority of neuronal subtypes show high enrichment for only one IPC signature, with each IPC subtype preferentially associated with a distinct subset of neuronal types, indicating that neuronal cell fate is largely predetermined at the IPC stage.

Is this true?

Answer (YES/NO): NO